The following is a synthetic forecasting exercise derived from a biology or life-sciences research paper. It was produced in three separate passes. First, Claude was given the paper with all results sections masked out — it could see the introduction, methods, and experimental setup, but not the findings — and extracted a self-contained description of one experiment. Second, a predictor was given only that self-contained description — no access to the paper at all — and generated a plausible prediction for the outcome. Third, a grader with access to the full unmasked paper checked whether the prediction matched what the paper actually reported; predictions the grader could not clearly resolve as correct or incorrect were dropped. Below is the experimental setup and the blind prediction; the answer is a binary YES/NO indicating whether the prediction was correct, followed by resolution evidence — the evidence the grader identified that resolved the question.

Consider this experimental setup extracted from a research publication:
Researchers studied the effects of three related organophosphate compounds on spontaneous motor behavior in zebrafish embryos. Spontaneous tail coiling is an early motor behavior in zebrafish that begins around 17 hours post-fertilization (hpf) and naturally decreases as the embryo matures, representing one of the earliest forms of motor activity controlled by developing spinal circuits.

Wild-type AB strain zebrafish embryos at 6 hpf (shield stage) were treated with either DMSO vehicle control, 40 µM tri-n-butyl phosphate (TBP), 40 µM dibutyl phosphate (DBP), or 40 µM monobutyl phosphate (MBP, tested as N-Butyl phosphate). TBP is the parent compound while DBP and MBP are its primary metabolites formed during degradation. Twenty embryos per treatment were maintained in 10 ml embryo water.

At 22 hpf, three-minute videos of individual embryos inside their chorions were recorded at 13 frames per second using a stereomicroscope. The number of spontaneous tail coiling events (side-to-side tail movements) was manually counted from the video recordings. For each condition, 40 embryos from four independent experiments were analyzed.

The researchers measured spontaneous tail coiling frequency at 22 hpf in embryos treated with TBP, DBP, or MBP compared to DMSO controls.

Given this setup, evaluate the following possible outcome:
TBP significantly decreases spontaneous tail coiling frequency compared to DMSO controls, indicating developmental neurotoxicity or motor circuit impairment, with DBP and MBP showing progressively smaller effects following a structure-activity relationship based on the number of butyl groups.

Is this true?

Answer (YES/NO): NO